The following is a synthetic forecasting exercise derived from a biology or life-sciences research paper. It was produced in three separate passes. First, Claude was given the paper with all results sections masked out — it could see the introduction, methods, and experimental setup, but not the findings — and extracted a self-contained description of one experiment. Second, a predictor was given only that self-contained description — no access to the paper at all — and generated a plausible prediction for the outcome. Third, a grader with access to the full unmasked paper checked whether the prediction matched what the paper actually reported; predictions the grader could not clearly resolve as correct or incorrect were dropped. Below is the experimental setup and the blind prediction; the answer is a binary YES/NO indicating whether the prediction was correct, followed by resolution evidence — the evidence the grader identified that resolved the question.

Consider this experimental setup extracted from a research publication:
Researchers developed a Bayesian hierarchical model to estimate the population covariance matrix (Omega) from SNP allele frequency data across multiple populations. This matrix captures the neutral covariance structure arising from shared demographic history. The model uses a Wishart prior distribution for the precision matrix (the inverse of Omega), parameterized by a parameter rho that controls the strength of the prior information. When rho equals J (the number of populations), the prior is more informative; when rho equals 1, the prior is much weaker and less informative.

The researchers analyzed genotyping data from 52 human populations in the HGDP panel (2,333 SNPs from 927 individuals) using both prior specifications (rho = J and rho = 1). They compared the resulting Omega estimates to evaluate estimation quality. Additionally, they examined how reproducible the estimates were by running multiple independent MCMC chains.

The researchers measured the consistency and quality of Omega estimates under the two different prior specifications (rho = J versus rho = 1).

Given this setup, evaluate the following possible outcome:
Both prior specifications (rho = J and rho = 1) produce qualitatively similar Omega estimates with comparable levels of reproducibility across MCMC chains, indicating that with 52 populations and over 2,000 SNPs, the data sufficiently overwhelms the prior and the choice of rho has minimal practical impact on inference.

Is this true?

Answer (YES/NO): NO